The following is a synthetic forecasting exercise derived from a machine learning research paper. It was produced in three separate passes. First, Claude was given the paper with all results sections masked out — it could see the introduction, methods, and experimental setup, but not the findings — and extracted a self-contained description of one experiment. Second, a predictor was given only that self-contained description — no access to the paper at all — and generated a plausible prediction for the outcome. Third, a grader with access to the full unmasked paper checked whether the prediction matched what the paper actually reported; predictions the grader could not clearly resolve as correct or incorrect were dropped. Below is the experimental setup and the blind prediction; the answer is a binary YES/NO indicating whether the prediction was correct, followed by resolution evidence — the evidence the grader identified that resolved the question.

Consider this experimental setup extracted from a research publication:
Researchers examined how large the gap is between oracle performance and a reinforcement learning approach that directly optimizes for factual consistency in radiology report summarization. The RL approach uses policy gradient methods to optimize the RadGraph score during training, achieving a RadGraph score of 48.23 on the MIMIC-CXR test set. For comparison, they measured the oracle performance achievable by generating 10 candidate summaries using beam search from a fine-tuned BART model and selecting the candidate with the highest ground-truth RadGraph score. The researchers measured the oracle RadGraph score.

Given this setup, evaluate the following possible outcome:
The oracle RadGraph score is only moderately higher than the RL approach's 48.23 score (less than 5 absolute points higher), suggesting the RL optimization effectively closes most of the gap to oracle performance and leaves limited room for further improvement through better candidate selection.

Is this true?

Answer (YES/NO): NO